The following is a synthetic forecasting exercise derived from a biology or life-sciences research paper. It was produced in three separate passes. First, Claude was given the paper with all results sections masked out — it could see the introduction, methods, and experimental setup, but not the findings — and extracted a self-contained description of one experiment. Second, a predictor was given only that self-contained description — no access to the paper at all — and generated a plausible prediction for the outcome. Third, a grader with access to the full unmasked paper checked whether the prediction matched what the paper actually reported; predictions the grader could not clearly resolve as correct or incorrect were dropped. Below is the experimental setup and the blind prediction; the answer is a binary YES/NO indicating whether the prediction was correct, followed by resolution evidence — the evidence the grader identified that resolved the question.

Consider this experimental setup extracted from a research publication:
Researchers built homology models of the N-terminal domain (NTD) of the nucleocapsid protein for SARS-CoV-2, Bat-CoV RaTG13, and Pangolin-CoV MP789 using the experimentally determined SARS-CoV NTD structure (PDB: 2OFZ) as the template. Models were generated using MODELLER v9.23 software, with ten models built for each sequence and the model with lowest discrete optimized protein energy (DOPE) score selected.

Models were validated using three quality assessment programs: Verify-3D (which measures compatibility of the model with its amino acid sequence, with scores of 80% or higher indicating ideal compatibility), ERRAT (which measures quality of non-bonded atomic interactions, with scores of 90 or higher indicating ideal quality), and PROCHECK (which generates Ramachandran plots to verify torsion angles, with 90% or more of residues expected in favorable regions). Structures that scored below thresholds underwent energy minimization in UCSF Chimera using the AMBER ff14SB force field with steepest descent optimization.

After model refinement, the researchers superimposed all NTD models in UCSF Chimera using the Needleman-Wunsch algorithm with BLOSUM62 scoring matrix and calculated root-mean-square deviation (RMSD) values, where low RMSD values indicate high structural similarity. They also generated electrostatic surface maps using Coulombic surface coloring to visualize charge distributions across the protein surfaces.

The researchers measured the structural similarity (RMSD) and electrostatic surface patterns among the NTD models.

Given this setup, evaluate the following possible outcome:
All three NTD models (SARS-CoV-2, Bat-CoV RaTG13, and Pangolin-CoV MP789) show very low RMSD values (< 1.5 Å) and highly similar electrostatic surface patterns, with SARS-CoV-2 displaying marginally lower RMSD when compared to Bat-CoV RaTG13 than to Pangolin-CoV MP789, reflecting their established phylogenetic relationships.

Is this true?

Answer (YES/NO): NO